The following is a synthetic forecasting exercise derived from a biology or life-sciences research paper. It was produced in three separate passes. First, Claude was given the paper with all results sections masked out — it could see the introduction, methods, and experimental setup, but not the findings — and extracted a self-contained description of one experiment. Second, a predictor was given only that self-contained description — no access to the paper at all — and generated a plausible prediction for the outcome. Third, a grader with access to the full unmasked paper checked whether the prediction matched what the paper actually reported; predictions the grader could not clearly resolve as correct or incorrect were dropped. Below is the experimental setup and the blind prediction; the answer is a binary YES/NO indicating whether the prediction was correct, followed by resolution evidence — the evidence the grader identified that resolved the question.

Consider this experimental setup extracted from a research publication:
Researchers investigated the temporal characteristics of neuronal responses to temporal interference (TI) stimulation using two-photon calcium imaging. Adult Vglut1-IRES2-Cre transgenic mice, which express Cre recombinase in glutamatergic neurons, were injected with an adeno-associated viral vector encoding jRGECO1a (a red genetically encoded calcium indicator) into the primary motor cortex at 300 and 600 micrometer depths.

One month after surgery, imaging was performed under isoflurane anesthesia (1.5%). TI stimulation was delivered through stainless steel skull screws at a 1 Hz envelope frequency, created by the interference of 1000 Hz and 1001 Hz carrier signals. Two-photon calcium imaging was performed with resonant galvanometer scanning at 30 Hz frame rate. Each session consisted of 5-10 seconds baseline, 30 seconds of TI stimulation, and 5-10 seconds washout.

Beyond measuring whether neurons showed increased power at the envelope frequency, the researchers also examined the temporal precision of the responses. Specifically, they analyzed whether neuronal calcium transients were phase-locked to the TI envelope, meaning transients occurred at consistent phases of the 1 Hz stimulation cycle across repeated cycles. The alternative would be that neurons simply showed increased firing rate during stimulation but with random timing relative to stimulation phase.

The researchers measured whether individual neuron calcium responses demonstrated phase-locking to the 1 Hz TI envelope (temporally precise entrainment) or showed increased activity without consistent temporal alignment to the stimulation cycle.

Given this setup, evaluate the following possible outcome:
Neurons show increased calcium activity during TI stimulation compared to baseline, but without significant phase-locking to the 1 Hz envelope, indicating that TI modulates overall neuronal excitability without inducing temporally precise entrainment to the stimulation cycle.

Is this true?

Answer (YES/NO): NO